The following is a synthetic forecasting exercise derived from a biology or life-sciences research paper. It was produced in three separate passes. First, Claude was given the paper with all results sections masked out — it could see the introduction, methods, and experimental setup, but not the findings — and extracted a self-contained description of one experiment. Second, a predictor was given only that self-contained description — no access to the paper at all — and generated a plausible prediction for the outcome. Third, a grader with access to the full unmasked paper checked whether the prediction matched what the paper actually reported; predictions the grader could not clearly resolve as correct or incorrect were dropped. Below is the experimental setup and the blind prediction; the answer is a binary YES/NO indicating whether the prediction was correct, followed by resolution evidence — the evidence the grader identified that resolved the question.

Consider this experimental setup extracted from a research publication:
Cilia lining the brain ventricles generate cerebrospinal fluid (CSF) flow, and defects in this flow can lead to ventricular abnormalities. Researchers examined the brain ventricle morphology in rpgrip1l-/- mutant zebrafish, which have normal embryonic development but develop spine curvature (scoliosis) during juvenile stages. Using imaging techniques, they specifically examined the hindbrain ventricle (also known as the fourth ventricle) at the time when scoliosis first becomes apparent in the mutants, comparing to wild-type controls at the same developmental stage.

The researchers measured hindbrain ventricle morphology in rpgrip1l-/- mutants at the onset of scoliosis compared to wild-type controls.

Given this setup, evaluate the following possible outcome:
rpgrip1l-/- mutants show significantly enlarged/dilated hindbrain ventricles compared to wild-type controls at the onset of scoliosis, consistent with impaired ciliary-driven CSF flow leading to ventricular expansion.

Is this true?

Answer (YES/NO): YES